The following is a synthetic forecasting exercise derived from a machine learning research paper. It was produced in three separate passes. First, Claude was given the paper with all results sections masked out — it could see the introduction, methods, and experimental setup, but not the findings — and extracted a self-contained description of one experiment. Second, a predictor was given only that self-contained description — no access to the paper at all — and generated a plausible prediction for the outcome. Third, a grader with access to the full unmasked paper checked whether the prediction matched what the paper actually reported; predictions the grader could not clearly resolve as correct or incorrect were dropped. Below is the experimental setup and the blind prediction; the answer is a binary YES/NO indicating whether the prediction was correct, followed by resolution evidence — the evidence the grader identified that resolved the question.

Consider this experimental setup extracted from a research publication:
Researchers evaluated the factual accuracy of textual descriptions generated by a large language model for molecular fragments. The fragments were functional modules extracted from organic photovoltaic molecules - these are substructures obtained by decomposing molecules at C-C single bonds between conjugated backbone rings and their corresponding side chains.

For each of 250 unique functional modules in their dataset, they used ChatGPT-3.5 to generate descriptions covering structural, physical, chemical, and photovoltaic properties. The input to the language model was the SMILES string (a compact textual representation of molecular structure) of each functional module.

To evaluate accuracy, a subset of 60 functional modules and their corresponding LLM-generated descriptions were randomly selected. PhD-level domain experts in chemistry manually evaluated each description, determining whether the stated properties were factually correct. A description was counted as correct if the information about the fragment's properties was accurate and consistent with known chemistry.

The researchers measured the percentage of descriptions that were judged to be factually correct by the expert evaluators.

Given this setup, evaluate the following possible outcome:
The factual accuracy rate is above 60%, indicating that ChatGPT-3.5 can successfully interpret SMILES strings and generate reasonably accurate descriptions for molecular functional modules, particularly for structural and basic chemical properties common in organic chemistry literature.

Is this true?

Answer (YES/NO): YES